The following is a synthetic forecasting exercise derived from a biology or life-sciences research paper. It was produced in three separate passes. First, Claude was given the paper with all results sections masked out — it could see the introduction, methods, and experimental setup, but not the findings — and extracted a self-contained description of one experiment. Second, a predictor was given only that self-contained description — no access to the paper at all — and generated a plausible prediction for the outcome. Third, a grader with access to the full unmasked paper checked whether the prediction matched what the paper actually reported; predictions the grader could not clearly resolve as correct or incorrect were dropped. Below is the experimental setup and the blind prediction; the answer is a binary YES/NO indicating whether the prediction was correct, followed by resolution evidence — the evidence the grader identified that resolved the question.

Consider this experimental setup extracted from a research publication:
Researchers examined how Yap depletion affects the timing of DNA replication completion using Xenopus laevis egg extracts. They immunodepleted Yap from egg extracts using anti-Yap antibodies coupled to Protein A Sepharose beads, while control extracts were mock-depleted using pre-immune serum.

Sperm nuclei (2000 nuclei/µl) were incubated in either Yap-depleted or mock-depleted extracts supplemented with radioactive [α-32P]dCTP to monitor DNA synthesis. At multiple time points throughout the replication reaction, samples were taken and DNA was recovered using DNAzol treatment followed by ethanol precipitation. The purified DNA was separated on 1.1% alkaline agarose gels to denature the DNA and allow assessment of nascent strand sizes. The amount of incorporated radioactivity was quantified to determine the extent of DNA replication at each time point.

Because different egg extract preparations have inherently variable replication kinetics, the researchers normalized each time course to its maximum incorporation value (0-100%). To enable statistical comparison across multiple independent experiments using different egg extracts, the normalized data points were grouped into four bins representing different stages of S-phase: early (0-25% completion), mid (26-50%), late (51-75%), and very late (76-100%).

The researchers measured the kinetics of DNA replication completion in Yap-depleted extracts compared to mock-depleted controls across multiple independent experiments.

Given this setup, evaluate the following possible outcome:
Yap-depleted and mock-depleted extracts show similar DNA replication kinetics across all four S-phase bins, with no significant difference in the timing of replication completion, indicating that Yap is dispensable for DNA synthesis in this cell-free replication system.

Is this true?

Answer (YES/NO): NO